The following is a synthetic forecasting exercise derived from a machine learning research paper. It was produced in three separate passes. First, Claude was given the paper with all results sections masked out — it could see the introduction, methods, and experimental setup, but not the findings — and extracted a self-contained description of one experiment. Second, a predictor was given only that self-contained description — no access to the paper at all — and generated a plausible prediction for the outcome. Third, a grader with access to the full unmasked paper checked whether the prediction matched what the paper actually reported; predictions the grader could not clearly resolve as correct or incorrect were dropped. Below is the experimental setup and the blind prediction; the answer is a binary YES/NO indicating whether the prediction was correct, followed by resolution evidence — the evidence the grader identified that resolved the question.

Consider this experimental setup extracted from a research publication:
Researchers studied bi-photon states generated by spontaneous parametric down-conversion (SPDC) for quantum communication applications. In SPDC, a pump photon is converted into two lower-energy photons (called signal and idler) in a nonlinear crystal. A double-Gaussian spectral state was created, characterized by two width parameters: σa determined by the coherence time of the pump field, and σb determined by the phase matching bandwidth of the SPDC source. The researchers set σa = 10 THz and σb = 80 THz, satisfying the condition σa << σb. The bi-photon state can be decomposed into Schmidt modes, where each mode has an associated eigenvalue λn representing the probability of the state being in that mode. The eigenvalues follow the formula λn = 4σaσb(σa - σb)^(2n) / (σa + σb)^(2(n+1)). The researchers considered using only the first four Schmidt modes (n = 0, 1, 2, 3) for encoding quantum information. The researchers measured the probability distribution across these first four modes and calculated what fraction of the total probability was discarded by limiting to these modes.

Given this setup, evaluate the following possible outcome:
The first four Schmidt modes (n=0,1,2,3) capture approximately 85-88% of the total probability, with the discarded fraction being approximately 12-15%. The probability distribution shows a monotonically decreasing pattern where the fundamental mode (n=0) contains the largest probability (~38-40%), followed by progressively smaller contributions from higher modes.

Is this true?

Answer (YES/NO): YES